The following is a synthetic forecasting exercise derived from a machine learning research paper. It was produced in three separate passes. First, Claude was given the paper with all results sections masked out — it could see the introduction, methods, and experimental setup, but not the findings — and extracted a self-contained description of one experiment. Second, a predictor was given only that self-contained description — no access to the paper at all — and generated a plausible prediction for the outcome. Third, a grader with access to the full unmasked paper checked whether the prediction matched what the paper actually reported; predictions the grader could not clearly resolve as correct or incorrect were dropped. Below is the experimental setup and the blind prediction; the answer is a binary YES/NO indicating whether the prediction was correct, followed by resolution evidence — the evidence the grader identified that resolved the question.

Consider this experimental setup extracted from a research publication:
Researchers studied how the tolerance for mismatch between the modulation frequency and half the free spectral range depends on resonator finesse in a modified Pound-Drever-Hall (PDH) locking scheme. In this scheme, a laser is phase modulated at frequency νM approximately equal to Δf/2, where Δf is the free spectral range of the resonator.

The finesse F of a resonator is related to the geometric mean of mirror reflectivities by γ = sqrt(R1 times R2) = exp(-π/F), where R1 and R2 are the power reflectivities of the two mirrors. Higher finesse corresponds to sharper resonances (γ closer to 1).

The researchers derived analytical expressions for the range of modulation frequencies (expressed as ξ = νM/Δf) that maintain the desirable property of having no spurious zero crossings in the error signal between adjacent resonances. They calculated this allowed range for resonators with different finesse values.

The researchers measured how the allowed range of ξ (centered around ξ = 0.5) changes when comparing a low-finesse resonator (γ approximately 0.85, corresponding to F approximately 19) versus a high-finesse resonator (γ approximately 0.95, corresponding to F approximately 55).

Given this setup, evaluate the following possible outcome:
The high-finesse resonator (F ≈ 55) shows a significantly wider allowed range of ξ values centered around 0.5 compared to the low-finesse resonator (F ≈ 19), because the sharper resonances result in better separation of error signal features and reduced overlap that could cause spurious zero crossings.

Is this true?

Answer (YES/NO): NO